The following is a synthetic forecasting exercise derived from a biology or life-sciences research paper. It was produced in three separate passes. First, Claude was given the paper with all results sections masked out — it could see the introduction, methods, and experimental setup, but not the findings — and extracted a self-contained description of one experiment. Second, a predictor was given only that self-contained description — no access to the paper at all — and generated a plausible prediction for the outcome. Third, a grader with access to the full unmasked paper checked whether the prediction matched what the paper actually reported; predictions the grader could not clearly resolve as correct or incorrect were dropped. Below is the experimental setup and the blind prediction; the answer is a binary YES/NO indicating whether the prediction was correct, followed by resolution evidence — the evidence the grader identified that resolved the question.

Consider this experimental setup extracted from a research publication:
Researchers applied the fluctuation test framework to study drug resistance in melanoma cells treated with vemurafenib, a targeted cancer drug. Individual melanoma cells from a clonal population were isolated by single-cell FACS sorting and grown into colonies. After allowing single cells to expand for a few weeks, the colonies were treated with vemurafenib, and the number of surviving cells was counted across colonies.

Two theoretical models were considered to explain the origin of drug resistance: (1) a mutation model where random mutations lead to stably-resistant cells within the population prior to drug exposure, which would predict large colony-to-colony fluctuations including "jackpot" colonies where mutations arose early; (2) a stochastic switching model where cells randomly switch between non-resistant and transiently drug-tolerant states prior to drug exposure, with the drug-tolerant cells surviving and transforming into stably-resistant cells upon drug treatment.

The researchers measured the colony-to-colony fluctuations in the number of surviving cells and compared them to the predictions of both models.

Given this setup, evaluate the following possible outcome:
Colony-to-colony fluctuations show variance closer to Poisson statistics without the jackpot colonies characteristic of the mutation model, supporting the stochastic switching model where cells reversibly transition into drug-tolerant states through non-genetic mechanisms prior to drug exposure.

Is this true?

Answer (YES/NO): YES